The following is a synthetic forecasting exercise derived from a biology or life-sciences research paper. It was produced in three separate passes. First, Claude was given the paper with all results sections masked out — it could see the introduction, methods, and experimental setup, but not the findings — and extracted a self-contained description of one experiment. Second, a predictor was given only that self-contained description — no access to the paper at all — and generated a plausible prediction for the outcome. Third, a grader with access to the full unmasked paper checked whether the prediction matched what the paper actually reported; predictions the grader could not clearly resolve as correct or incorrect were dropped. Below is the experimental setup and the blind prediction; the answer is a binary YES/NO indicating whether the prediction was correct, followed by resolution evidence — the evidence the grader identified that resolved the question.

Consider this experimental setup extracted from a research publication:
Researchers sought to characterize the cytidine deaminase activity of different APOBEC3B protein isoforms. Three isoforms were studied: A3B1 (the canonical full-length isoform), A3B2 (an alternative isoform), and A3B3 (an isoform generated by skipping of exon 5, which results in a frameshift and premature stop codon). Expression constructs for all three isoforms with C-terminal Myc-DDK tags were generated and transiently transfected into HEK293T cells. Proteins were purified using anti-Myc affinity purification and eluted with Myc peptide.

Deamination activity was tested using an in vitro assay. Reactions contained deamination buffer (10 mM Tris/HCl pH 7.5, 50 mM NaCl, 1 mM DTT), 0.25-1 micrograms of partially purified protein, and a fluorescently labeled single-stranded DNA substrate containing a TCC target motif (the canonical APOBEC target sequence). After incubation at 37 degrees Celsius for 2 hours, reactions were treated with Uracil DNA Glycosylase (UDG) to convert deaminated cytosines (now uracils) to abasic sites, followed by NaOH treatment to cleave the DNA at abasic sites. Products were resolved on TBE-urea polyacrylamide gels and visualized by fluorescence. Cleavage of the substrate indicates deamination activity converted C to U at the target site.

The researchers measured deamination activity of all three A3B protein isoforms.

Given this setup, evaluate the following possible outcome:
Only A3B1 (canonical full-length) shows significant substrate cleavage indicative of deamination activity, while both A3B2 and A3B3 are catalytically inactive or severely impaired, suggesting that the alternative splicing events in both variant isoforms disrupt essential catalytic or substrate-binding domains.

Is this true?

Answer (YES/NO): YES